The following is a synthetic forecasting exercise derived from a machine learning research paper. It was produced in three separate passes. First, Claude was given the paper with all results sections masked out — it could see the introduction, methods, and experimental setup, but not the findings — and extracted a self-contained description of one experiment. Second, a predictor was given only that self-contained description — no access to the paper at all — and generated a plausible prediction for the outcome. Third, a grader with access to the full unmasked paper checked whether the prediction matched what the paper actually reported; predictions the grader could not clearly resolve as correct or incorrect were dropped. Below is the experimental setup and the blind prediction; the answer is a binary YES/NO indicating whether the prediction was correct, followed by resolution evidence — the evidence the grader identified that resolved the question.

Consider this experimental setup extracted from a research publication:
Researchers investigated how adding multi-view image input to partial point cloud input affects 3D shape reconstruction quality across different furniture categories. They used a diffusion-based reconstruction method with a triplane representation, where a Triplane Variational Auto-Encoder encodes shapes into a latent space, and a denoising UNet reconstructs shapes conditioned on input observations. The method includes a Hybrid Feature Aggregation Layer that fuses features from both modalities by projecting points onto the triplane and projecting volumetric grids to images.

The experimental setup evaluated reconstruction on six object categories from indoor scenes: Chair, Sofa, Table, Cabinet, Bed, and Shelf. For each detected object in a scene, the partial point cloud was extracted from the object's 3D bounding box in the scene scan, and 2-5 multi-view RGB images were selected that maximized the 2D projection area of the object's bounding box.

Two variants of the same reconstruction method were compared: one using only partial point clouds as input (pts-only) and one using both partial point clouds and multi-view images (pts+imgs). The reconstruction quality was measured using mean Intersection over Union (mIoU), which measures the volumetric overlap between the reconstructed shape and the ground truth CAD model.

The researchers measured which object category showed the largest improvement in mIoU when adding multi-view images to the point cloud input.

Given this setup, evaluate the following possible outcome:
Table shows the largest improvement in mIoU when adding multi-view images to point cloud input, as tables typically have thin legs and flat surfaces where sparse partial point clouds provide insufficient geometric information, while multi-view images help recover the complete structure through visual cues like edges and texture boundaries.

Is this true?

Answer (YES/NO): NO